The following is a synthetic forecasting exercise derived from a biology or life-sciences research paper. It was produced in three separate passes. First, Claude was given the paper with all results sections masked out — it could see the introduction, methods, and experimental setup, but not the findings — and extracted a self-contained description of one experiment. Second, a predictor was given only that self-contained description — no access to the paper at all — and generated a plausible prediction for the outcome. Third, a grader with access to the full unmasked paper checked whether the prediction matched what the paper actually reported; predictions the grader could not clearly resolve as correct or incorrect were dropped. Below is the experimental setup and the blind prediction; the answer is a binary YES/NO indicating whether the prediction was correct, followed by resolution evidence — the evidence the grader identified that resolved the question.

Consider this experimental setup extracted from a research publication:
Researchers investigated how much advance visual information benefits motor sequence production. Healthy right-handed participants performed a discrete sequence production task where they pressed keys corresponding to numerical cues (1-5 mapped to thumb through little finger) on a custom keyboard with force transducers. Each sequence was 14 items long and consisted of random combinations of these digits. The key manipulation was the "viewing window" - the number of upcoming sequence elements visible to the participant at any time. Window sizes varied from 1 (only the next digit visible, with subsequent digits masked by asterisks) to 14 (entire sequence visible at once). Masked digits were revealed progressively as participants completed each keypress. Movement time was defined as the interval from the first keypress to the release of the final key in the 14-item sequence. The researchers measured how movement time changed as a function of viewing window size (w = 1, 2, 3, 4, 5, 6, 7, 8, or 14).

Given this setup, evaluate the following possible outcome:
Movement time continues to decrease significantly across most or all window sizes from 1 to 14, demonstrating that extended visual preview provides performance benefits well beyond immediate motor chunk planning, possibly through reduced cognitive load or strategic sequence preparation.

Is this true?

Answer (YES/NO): NO